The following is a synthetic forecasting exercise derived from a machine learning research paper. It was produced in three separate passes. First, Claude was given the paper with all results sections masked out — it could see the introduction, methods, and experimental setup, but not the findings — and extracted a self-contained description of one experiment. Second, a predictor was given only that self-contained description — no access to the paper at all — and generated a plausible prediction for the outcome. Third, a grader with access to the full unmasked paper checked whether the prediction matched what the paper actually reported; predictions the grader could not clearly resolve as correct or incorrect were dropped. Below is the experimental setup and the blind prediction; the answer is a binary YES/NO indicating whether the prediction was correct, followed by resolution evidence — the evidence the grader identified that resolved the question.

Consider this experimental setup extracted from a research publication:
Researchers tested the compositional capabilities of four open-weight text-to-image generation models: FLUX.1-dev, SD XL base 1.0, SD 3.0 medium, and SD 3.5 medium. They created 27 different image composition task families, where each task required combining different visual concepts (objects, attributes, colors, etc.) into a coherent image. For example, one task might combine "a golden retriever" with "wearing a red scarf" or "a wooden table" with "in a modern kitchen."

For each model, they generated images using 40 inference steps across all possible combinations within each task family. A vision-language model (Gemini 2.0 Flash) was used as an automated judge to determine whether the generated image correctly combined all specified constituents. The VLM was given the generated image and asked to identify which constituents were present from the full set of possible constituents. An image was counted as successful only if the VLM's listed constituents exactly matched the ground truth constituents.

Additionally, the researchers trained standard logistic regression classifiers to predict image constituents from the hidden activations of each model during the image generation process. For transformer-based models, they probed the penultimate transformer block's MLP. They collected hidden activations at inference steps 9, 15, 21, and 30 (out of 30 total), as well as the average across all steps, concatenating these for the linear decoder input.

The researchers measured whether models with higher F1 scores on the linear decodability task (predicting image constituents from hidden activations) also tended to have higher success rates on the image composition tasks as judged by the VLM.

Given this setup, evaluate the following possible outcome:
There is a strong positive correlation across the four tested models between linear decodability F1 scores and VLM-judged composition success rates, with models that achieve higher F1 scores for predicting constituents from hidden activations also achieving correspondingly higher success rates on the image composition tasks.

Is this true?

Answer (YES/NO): YES